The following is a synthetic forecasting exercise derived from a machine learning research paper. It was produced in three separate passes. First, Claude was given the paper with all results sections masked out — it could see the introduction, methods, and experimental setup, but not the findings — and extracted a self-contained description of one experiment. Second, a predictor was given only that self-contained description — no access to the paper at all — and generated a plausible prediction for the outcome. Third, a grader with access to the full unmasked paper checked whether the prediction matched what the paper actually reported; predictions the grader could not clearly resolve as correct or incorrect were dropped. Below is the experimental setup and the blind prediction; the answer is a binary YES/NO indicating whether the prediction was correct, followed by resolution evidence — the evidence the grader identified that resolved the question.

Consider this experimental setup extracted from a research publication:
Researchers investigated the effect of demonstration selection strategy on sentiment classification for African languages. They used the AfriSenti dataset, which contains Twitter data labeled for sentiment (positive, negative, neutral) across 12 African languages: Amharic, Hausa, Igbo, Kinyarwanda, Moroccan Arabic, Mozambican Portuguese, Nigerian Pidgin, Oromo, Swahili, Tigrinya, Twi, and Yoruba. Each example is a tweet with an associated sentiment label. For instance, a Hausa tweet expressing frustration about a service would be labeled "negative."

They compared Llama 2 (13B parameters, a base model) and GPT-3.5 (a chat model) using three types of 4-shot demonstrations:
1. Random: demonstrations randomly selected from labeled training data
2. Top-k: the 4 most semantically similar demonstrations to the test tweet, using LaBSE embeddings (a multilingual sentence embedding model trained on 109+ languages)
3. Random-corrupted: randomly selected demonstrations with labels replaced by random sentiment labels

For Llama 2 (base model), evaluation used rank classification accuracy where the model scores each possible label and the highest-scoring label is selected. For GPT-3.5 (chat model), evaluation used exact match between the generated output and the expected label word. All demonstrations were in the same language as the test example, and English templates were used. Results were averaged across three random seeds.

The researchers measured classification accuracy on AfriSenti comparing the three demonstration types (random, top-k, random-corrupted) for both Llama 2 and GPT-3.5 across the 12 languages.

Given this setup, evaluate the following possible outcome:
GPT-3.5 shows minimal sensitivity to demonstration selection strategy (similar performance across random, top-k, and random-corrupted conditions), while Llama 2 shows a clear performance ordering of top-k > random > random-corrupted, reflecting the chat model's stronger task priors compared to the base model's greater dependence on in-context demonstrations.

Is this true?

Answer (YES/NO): NO